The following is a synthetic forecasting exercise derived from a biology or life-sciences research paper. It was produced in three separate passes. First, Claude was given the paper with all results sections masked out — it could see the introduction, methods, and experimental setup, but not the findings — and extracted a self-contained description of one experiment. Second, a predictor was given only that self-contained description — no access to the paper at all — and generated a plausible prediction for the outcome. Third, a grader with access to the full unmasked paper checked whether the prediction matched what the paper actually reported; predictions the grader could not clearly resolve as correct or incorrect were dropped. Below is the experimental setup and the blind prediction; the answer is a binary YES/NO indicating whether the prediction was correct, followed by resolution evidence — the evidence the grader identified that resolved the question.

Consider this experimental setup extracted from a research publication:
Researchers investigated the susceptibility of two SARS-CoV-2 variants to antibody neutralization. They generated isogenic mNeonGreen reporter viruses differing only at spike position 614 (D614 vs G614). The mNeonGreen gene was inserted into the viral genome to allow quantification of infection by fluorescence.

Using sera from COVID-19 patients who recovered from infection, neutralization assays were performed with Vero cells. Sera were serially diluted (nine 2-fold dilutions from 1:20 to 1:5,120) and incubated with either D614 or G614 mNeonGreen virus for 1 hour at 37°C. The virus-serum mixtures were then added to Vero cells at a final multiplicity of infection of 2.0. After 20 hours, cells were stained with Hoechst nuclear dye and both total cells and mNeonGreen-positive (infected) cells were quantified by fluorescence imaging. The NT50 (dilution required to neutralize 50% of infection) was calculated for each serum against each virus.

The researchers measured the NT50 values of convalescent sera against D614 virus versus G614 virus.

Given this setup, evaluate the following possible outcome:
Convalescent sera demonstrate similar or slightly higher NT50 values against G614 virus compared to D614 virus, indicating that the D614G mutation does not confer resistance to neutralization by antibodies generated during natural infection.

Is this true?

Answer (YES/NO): YES